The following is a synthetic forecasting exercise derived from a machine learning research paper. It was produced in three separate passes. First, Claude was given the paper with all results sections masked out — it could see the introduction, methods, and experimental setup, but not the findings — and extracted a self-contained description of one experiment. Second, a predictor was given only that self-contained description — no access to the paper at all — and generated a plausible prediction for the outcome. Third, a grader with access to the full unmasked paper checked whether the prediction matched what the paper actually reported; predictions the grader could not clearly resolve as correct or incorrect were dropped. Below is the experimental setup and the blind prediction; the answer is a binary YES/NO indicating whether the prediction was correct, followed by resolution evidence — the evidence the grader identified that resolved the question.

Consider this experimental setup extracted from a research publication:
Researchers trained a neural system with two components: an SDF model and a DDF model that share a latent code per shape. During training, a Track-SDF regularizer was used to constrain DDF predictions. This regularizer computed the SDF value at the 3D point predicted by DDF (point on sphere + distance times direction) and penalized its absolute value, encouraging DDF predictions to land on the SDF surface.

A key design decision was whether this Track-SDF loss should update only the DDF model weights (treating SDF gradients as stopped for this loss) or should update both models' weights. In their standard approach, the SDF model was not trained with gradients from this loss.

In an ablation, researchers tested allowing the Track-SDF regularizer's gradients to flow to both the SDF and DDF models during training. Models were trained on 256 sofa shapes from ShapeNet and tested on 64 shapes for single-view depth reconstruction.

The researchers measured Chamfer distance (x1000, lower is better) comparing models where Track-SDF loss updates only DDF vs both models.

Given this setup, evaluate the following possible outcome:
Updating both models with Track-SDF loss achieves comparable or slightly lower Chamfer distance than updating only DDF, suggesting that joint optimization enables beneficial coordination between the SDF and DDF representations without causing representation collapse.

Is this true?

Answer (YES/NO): NO